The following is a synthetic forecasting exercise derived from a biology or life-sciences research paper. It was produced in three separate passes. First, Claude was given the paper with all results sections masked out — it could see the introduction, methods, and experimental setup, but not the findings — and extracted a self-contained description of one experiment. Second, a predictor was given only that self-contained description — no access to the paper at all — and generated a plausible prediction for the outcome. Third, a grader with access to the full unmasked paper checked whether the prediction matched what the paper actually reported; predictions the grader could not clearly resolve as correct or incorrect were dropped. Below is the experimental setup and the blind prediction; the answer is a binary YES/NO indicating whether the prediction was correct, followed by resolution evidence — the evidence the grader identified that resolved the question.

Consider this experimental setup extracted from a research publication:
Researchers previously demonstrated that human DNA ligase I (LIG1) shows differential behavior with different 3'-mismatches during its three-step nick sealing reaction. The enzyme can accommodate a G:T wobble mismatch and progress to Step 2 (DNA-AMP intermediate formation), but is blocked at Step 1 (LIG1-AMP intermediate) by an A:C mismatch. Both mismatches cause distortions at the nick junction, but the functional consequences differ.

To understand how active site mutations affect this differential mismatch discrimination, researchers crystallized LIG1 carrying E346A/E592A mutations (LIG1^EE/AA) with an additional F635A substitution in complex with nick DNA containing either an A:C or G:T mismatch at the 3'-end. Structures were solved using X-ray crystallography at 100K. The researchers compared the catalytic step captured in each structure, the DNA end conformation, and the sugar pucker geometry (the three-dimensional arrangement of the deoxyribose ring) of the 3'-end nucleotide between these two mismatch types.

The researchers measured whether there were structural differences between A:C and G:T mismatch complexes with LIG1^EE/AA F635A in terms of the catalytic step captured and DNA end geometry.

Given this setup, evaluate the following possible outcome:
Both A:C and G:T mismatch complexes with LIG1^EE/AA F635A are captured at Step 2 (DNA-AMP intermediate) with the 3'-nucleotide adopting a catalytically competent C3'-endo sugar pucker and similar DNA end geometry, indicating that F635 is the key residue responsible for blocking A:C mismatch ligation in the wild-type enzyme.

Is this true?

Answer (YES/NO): NO